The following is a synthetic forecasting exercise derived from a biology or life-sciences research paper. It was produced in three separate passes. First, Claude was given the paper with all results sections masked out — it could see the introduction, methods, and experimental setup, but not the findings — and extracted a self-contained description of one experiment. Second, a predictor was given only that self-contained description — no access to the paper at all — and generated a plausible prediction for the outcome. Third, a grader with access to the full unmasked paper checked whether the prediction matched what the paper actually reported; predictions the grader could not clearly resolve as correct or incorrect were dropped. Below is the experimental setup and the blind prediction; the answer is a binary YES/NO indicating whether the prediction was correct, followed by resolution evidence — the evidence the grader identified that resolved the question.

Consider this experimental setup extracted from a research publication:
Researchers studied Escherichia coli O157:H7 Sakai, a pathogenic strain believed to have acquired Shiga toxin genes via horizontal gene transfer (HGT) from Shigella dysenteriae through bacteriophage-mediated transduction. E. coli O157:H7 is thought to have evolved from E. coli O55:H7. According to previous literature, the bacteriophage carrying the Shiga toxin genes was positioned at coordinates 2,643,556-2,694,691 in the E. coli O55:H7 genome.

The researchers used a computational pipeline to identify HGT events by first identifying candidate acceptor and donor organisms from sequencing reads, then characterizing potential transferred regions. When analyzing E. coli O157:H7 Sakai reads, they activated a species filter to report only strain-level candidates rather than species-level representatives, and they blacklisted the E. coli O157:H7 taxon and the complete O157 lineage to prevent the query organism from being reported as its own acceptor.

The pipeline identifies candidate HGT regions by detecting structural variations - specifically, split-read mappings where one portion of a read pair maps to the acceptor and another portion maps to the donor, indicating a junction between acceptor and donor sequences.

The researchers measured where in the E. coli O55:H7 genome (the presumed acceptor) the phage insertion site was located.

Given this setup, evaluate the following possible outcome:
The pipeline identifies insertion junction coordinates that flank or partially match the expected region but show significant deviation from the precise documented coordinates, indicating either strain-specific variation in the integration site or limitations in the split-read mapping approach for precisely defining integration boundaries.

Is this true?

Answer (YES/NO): NO